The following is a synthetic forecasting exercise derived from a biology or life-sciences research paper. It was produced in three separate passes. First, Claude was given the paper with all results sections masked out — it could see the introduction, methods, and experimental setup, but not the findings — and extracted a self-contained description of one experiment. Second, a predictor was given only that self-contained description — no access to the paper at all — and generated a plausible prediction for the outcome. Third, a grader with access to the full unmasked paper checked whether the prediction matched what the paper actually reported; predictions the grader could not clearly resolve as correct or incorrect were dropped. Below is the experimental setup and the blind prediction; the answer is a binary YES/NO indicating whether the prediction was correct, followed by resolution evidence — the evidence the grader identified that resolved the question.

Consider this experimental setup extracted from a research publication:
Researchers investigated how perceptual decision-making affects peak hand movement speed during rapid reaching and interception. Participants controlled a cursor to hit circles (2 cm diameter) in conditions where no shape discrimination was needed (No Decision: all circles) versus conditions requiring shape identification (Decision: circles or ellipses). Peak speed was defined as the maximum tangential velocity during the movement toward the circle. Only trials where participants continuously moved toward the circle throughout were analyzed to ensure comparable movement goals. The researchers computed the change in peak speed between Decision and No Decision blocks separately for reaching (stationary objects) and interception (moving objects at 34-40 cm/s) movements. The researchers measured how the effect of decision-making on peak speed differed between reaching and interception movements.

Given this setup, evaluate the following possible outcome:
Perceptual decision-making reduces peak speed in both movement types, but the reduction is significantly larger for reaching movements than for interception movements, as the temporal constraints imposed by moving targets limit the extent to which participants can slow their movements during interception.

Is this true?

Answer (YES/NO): NO